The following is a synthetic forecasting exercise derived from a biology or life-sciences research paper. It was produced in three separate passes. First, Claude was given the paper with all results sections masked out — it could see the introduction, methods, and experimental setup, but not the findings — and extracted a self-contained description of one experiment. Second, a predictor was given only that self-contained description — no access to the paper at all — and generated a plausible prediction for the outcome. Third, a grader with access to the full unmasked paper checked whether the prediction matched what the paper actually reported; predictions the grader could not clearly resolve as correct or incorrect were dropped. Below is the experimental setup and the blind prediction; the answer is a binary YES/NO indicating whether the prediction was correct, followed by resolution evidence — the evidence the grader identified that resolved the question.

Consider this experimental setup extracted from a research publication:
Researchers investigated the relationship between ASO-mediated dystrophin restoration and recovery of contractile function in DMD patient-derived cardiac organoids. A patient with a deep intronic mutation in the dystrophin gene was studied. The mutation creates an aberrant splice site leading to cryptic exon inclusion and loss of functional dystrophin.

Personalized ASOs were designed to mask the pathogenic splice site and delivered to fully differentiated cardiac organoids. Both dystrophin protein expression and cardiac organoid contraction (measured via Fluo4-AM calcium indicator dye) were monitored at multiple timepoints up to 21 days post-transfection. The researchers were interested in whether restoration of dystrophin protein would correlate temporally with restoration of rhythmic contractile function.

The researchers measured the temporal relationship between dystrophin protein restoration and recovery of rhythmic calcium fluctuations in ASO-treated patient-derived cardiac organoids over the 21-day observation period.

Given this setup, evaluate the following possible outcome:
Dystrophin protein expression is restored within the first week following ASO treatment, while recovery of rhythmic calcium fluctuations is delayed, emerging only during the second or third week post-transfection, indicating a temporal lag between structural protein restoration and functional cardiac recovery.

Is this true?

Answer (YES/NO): NO